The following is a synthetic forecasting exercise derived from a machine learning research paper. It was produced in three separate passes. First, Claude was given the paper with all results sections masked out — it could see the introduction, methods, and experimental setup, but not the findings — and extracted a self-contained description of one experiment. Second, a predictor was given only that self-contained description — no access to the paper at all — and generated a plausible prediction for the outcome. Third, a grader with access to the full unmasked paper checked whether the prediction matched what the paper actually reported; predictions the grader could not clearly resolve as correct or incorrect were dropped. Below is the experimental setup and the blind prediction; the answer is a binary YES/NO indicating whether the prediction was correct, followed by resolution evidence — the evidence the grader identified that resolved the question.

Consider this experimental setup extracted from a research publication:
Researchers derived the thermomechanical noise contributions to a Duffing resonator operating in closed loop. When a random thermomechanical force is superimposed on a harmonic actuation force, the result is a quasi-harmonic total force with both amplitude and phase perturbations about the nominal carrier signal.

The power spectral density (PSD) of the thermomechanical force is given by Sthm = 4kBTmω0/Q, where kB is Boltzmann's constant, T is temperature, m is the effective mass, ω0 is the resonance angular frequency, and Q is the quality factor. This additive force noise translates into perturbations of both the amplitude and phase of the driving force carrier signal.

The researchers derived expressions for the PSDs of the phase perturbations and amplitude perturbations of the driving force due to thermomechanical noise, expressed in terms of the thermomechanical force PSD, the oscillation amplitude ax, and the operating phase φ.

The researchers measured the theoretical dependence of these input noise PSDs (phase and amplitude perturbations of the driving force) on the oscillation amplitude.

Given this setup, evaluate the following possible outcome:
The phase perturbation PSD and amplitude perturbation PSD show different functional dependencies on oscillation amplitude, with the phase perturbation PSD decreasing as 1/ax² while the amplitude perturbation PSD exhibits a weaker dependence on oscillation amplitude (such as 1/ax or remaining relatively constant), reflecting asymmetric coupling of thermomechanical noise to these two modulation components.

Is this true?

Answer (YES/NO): YES